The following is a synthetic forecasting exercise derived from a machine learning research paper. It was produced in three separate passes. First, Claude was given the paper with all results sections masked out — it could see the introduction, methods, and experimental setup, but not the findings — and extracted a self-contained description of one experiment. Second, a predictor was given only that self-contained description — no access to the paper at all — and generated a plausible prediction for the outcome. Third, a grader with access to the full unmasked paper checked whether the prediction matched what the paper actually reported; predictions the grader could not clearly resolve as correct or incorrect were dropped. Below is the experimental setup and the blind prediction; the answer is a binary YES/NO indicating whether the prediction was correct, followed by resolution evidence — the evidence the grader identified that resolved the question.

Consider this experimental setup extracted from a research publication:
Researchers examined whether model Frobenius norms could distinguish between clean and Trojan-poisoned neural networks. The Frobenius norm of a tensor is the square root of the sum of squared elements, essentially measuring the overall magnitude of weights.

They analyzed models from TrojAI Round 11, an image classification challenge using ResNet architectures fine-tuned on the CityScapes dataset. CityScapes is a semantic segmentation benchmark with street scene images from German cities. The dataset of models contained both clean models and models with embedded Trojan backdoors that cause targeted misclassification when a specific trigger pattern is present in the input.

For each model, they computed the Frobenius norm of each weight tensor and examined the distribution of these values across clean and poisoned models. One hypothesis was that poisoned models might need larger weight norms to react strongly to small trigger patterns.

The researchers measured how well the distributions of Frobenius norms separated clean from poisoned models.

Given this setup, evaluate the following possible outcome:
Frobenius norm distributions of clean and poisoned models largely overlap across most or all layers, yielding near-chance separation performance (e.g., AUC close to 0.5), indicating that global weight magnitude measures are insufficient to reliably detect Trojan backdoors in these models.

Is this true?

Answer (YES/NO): YES